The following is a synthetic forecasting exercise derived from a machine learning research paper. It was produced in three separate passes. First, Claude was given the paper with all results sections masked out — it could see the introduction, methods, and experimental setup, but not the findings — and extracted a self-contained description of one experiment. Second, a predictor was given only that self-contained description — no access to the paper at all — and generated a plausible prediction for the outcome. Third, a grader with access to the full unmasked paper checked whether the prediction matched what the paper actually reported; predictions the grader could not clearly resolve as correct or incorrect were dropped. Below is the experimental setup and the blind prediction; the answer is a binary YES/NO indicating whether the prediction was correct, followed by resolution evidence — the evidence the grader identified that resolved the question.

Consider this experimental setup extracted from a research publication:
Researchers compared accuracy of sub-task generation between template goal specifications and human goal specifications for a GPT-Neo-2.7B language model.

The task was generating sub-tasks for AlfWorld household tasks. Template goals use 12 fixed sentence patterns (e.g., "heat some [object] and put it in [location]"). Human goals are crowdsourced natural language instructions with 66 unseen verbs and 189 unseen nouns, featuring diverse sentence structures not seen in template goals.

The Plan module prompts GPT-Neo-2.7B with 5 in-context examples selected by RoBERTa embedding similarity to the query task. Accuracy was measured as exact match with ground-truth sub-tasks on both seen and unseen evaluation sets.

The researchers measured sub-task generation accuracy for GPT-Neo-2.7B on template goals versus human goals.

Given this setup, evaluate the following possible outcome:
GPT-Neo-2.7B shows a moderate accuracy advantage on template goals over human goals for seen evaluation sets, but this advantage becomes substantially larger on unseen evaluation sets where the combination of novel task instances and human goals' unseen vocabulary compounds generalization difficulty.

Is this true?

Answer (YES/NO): NO